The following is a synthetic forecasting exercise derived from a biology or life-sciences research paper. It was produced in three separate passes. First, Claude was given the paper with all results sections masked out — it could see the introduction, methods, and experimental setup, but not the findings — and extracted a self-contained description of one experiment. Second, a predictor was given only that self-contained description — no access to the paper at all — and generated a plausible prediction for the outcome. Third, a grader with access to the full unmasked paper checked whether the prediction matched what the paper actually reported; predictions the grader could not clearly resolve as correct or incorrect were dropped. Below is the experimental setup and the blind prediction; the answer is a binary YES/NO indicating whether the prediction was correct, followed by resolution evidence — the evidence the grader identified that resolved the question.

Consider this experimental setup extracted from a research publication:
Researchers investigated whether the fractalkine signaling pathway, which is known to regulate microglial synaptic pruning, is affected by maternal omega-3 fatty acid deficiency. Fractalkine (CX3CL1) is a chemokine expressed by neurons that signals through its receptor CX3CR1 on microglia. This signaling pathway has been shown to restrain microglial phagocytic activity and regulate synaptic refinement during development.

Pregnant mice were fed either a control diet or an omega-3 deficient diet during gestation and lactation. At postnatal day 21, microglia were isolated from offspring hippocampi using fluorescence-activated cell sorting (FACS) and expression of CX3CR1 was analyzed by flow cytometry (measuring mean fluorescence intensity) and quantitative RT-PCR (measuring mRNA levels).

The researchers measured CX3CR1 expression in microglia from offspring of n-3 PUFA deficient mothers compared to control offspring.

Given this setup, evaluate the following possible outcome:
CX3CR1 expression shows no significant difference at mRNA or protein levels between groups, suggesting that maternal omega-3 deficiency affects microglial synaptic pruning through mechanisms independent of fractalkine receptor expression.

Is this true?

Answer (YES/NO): NO